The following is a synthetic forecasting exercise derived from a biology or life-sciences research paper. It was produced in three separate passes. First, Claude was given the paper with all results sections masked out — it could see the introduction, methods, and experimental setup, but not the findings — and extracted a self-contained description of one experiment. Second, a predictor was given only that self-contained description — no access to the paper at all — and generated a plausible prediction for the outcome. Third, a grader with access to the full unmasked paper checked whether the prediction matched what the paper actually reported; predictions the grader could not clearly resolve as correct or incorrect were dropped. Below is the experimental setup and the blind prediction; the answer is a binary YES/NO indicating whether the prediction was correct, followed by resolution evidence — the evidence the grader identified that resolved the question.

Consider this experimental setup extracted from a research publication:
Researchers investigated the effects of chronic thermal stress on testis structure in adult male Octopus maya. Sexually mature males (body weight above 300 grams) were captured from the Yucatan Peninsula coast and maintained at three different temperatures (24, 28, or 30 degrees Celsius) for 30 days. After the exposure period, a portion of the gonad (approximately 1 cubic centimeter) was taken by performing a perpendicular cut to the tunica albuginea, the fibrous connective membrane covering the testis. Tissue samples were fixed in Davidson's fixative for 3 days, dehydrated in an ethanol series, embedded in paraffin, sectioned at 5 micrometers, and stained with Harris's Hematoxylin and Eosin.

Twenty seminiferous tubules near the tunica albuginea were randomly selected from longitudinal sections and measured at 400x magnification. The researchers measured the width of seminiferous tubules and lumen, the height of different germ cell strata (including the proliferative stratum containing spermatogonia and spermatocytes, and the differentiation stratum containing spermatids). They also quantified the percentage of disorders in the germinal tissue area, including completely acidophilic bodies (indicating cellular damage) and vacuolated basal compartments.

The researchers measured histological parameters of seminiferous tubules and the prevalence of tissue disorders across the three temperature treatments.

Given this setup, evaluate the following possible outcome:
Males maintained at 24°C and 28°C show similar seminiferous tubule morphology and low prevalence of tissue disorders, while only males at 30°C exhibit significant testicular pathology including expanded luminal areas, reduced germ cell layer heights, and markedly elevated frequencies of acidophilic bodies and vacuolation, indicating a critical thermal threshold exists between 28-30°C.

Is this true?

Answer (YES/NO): NO